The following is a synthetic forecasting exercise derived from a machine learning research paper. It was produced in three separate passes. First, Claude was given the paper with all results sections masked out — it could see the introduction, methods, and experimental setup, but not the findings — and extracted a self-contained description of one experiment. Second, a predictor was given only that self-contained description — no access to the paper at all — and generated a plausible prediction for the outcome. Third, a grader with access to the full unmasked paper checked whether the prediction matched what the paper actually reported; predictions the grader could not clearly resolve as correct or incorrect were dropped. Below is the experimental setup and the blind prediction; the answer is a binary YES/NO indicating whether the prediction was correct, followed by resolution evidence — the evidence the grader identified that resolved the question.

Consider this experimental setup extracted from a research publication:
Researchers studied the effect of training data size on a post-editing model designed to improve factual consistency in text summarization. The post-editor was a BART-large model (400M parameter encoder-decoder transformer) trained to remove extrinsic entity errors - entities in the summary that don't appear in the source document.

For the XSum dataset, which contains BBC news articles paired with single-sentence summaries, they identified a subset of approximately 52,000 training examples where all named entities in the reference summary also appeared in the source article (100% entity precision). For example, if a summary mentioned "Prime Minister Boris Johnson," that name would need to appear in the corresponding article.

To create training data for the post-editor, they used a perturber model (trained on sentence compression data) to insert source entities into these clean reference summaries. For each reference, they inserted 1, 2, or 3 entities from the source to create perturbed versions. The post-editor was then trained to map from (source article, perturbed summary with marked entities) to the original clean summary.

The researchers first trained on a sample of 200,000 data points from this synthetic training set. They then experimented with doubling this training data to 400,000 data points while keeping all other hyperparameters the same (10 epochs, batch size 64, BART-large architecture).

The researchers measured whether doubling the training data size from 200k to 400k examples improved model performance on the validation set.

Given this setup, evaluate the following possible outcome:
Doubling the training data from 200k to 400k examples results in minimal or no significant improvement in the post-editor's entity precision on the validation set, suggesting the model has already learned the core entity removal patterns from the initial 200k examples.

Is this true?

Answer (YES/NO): YES